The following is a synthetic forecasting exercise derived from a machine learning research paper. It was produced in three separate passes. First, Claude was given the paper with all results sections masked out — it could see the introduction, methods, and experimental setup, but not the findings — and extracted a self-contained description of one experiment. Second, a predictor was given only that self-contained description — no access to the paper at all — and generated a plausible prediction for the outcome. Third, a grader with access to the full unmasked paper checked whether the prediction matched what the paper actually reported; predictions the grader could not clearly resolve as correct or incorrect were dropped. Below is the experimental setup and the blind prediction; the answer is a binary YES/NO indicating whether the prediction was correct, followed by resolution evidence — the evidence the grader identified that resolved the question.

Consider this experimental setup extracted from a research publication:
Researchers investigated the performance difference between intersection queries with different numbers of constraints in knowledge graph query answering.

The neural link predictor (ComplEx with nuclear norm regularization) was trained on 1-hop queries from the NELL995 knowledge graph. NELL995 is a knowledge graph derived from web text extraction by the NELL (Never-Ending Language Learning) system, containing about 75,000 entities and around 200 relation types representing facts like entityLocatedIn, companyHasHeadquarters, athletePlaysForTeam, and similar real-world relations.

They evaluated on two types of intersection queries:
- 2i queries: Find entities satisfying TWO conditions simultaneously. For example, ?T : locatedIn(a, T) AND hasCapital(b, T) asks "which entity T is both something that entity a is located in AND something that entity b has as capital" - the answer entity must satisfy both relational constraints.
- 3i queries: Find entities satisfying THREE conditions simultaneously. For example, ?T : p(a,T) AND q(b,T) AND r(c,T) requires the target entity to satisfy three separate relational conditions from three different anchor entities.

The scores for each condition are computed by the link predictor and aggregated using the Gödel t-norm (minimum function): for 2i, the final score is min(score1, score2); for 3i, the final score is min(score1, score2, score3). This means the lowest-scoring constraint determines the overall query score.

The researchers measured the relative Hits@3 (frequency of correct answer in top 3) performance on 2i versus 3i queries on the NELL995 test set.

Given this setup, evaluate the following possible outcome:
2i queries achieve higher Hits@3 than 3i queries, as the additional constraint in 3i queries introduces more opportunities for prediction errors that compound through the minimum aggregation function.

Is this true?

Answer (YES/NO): NO